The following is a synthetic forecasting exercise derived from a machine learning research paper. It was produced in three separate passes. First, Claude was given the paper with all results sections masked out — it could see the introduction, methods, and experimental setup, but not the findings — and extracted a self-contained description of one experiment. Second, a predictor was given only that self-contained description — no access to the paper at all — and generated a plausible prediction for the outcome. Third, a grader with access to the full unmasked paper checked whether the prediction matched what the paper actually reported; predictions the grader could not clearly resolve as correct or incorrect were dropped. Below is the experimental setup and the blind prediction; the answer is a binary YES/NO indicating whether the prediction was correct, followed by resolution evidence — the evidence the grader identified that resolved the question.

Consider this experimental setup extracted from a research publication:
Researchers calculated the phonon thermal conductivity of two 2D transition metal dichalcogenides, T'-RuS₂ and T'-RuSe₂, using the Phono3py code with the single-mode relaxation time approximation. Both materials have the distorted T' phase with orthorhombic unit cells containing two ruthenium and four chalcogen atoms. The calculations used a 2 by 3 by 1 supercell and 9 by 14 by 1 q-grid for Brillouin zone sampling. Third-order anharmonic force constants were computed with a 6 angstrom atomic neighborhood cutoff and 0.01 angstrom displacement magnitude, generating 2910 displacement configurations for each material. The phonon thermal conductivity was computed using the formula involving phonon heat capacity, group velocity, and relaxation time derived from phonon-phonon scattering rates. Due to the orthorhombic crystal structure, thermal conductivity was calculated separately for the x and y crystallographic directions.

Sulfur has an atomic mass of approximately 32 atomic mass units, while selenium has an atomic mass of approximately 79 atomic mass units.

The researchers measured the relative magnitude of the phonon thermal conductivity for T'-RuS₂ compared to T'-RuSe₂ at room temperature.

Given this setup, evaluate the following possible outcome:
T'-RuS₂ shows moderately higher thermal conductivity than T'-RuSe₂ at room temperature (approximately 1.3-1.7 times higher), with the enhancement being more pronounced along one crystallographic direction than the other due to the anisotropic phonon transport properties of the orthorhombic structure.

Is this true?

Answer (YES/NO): NO